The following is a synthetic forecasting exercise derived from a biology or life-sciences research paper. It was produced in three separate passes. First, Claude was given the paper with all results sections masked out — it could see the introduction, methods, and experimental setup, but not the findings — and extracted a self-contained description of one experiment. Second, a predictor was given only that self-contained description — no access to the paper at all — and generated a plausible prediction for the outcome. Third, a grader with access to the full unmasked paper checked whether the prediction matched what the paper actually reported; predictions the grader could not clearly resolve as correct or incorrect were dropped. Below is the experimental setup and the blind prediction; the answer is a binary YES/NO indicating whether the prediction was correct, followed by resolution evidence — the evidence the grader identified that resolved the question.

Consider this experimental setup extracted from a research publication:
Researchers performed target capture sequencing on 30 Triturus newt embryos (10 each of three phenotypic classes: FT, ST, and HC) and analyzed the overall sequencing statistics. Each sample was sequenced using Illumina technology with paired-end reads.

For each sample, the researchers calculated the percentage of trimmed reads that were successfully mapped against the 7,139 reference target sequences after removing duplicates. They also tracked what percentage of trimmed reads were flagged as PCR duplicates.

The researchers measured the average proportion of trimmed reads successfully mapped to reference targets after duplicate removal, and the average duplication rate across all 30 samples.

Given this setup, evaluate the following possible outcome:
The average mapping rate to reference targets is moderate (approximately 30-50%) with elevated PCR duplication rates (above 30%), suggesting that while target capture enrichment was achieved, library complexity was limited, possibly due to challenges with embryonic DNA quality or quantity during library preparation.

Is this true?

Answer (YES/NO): NO